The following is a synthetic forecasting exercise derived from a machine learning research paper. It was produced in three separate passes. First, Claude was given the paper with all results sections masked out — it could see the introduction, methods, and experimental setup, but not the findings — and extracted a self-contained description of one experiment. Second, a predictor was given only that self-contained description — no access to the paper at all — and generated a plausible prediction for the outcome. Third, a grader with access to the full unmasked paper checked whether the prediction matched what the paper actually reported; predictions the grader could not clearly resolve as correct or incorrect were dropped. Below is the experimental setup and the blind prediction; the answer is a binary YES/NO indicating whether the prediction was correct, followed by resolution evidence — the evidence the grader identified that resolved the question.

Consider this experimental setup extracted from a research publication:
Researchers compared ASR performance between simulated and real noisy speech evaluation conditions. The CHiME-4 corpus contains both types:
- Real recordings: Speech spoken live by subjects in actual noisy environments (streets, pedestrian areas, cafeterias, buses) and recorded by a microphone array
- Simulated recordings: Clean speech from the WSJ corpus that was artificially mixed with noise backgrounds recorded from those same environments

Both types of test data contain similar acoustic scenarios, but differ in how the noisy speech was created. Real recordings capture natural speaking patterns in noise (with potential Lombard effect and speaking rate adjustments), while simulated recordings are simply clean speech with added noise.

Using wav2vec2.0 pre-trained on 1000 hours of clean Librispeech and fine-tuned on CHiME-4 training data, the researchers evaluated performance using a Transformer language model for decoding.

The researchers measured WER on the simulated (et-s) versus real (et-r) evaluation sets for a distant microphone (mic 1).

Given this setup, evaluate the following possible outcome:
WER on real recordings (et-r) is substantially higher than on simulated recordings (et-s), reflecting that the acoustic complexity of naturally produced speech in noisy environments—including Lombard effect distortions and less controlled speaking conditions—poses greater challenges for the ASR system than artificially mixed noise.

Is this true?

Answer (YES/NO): NO